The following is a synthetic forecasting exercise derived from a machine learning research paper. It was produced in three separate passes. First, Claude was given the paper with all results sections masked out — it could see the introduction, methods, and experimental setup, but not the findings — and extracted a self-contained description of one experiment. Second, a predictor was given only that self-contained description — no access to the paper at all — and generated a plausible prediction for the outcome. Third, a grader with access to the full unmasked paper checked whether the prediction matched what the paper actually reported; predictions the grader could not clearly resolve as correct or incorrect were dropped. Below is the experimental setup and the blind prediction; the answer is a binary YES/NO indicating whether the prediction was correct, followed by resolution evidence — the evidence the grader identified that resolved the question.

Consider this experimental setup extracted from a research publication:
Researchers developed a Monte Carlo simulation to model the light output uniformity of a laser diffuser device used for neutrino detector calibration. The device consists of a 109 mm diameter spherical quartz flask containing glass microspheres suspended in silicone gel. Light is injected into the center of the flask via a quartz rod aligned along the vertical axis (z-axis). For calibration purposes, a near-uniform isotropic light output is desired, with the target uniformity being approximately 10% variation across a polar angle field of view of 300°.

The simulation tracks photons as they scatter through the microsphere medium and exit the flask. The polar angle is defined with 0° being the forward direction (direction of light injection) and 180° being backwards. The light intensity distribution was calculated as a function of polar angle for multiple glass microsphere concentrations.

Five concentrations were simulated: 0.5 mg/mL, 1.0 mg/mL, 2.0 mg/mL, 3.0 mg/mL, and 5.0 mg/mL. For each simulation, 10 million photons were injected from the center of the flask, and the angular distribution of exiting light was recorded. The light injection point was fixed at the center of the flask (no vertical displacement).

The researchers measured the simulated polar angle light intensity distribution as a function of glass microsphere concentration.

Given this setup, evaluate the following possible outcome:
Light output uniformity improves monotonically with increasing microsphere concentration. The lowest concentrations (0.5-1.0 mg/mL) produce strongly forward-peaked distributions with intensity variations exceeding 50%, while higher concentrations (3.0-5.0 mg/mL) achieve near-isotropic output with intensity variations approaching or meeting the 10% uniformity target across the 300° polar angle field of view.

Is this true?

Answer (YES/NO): NO